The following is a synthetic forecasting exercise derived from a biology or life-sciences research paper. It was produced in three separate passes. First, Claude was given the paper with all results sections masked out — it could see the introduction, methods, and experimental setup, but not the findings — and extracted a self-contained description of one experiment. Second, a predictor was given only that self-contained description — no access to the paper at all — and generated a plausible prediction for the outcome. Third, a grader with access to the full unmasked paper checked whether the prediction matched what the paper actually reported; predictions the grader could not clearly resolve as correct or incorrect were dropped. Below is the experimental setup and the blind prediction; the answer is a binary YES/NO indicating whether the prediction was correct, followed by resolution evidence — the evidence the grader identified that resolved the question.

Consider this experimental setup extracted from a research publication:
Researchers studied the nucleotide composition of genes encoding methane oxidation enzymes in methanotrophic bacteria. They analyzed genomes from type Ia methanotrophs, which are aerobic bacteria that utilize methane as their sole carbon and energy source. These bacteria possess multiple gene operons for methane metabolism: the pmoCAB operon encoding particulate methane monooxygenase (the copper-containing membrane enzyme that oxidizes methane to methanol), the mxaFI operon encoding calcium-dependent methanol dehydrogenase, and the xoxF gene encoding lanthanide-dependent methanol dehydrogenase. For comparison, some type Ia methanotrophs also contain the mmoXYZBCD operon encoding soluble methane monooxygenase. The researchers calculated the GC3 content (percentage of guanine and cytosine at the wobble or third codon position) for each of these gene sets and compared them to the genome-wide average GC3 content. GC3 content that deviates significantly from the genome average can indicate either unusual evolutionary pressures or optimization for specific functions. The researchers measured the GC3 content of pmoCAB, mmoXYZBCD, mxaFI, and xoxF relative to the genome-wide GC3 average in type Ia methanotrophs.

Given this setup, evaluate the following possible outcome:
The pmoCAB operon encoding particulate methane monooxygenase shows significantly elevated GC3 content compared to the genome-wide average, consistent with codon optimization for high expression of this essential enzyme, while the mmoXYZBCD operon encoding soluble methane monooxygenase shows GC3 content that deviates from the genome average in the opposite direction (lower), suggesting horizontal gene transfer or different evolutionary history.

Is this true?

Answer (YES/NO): NO